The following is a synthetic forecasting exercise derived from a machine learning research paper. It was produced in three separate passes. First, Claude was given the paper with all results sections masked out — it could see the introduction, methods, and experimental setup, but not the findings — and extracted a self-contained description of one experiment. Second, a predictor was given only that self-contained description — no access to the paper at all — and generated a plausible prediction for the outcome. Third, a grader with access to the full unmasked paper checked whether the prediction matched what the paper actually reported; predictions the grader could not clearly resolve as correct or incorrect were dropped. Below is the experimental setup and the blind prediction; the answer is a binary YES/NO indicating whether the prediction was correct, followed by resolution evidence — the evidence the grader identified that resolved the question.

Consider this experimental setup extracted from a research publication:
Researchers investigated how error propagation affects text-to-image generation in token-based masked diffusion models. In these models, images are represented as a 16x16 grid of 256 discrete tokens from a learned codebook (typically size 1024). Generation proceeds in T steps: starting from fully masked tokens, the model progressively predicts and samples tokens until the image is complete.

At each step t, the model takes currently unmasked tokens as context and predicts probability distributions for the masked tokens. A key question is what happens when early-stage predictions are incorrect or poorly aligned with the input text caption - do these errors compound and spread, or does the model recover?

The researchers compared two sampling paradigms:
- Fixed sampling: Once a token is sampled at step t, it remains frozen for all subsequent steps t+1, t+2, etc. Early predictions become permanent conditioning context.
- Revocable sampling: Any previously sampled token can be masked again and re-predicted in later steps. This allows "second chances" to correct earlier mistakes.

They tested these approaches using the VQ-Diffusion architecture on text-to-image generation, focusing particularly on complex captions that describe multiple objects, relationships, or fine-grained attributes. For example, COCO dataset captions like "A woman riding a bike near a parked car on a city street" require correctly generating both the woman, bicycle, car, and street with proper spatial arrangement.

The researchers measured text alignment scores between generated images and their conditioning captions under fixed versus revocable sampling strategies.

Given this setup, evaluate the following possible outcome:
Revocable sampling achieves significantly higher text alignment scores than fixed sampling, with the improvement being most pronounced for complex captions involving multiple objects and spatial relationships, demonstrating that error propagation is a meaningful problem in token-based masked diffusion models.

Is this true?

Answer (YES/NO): YES